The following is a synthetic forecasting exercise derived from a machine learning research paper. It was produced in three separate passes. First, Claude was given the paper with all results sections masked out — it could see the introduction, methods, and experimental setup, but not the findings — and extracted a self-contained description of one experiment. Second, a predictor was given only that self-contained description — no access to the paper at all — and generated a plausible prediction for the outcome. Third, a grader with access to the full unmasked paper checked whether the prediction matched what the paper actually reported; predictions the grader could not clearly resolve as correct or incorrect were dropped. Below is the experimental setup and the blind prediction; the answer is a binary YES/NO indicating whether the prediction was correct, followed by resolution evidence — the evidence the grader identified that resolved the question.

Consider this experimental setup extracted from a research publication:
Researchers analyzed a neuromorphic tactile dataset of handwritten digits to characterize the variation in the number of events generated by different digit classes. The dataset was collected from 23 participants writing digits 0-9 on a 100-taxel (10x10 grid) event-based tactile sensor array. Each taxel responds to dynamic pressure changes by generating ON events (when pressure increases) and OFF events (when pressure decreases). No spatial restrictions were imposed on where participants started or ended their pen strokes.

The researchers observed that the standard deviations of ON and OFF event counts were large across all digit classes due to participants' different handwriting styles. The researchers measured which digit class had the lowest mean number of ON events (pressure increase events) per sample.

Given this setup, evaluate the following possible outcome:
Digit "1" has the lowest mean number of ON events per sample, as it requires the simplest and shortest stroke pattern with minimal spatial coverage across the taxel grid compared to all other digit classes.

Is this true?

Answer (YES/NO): YES